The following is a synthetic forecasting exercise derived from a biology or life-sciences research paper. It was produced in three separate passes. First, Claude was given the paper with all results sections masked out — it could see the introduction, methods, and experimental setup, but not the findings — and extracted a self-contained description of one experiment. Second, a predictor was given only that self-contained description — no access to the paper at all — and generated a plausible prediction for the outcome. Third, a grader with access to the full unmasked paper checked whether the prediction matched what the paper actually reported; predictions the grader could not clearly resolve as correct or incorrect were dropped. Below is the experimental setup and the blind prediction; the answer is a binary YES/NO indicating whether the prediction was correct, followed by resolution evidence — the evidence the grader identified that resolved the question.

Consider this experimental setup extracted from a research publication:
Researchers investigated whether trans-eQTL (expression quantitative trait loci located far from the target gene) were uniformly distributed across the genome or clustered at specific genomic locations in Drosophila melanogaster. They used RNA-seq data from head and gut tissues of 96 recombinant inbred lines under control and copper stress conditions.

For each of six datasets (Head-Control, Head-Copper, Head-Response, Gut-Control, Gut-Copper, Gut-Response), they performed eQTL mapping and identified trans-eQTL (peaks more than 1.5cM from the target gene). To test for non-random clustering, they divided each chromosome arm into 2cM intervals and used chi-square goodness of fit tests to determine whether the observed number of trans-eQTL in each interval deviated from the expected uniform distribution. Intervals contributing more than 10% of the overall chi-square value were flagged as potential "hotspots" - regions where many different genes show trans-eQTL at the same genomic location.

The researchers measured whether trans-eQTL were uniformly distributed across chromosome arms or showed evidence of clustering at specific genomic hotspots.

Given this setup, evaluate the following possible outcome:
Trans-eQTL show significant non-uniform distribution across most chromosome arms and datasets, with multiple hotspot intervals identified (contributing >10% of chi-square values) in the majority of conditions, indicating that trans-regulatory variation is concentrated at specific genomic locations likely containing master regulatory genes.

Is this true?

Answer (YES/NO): NO